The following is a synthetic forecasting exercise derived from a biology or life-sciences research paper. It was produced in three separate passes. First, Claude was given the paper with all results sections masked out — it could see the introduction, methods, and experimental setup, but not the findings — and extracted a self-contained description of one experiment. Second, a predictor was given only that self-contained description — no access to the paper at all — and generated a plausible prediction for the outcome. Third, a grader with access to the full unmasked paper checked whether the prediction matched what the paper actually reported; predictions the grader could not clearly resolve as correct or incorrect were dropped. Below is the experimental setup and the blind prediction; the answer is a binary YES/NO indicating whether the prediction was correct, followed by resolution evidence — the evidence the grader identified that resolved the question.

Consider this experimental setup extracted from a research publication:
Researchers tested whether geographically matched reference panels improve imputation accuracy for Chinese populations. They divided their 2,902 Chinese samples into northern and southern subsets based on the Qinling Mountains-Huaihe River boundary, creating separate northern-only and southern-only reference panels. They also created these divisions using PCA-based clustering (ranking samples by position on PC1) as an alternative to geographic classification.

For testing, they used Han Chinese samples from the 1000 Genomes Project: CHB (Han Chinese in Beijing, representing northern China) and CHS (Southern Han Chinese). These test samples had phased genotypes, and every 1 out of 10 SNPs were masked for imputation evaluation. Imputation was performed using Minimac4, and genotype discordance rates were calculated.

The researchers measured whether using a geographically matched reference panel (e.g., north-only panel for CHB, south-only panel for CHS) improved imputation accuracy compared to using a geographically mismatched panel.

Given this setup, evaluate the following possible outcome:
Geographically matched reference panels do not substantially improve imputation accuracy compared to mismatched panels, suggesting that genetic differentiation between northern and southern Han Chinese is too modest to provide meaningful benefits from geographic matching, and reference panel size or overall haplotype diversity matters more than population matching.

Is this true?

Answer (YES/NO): YES